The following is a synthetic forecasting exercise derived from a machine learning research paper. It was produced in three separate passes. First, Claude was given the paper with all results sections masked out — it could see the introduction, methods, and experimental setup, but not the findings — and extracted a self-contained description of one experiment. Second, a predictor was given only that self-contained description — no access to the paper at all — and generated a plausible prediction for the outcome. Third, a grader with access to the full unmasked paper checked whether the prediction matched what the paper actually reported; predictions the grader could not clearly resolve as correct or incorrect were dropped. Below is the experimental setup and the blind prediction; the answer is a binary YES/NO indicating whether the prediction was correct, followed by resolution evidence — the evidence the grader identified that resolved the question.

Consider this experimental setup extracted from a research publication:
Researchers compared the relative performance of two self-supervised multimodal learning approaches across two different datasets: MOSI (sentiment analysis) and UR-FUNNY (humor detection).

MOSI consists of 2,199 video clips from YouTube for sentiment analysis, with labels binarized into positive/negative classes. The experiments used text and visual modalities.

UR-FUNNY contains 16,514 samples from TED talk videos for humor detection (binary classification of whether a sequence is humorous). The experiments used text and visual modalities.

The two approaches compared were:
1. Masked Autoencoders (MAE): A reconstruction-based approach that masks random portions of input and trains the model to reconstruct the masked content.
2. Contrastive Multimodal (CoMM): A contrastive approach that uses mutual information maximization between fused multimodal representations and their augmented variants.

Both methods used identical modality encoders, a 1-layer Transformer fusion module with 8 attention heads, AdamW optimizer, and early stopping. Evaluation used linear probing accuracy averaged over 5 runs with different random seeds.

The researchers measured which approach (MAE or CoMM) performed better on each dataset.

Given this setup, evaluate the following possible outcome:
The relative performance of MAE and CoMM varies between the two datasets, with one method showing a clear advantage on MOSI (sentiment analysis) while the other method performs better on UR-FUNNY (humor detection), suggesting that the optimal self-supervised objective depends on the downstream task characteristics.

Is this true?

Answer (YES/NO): YES